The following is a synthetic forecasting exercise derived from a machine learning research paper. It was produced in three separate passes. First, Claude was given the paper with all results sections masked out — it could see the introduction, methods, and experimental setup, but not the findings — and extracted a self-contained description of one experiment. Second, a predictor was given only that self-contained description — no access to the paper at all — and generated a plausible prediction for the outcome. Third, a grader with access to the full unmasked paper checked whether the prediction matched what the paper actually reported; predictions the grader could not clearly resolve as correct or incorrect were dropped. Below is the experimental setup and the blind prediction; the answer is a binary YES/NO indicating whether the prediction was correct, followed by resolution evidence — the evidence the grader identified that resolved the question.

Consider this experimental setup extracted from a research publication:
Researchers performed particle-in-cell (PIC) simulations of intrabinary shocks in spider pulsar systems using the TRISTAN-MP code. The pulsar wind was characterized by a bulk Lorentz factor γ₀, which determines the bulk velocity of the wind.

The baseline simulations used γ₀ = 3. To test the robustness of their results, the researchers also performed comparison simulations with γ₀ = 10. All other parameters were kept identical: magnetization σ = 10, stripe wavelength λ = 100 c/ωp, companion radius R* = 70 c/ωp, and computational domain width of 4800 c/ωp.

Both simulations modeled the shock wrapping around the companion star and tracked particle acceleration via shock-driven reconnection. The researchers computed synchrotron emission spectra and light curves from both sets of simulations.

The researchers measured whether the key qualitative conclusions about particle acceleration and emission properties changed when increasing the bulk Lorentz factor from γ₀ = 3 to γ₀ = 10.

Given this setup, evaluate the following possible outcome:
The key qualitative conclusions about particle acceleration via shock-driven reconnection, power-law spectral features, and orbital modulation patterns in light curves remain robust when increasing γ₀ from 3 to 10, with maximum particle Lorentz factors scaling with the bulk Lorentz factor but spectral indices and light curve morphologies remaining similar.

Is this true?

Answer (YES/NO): YES